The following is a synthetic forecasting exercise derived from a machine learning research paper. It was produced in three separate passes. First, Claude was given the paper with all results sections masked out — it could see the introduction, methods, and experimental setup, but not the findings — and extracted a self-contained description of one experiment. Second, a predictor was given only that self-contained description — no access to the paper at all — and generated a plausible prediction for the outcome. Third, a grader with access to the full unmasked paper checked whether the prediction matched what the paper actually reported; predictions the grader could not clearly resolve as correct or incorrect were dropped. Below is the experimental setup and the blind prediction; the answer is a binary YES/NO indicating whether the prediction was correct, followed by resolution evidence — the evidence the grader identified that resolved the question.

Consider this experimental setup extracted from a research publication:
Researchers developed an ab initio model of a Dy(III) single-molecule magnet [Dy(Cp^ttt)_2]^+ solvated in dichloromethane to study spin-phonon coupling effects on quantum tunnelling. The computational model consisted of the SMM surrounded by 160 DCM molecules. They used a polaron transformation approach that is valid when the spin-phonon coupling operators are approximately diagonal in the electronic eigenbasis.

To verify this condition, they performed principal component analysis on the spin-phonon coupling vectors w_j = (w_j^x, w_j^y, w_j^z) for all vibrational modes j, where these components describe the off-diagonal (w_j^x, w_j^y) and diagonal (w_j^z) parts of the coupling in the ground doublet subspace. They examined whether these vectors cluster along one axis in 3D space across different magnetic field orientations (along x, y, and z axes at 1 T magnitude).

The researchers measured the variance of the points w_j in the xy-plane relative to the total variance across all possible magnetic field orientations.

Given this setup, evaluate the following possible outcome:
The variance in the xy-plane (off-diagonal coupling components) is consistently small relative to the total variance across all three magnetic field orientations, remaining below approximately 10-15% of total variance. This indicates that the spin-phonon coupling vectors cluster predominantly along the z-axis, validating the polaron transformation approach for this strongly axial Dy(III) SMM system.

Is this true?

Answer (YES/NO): NO